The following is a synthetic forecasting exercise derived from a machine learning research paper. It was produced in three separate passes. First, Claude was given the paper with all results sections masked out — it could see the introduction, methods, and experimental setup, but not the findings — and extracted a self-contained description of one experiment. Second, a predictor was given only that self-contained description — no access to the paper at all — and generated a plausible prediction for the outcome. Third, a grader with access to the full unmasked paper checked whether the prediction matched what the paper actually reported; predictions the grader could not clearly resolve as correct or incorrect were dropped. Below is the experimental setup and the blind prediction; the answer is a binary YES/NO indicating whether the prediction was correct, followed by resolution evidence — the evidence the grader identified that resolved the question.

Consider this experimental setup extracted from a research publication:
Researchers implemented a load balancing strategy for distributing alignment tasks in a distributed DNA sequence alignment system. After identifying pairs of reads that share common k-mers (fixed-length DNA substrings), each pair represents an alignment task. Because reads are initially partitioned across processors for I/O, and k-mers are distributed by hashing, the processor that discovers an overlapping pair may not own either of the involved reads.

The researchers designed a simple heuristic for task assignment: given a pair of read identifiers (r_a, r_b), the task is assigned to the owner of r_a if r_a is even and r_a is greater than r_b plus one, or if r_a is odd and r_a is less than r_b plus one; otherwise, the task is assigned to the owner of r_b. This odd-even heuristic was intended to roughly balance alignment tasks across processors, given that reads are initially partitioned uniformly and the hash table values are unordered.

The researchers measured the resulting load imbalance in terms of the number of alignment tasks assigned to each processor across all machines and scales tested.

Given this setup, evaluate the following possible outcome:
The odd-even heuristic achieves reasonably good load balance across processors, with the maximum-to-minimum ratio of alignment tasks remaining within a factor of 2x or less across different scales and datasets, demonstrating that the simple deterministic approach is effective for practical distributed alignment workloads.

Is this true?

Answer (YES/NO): YES